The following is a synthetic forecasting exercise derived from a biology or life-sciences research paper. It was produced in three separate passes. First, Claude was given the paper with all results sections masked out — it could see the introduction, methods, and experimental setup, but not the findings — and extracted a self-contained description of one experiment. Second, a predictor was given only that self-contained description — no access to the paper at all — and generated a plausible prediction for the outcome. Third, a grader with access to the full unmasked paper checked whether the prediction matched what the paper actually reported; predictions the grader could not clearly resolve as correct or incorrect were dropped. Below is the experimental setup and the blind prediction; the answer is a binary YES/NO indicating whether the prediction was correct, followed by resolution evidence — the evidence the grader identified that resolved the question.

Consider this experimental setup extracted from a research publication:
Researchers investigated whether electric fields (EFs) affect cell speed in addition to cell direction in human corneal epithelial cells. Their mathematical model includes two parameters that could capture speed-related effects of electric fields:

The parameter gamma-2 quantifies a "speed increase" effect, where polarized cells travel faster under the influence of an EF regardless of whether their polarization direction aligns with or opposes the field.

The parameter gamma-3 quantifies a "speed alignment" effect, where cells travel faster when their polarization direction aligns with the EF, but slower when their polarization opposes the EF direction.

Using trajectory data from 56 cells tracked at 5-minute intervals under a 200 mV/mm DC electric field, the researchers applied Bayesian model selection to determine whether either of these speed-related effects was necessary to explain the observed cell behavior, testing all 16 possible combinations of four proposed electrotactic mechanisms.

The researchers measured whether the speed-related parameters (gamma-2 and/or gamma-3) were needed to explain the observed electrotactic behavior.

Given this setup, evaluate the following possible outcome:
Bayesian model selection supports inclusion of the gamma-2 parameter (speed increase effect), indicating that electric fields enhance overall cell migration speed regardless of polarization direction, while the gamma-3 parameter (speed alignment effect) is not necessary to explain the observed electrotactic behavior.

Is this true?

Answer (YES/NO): NO